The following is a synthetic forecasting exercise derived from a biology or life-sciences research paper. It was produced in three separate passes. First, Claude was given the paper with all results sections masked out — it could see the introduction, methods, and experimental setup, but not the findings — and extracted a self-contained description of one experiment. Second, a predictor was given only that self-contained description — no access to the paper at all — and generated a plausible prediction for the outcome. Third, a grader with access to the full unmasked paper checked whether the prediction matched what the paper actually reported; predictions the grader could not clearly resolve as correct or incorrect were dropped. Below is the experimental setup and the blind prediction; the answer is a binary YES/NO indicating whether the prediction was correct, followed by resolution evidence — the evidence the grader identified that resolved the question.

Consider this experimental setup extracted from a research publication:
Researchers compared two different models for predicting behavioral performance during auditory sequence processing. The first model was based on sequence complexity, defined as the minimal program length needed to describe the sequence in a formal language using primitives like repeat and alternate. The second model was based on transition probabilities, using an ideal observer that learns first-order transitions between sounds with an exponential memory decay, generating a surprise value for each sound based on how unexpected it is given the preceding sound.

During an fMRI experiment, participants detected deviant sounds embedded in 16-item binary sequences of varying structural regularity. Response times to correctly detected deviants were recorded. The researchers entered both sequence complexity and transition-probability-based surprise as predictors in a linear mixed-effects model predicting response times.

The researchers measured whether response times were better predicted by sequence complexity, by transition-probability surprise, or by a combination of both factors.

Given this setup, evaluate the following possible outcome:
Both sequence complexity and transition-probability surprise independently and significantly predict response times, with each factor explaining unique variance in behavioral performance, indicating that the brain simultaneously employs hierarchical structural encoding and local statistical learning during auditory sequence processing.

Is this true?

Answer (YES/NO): YES